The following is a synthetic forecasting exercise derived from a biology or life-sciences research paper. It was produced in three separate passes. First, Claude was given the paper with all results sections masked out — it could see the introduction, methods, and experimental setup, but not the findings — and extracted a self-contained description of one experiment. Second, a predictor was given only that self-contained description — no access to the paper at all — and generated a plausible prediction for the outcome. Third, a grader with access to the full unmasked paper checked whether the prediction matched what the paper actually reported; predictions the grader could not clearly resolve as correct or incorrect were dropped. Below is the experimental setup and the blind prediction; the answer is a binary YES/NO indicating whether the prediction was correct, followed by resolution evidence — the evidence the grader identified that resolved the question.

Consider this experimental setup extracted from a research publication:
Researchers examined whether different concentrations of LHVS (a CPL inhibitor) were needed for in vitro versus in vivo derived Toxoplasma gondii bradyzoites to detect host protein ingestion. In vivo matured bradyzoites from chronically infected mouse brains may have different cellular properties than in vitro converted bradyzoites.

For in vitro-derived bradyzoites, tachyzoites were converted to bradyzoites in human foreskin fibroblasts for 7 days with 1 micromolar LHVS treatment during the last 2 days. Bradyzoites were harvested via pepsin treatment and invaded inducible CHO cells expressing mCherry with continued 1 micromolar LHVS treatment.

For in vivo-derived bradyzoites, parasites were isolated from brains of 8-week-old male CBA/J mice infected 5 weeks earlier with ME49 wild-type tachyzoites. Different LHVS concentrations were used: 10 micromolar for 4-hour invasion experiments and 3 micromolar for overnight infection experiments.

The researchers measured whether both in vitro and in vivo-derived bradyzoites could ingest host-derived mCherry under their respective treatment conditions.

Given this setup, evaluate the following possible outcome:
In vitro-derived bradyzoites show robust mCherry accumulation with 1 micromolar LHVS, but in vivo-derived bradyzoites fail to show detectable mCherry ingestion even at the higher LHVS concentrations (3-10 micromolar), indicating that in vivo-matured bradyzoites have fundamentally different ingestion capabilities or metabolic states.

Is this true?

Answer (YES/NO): NO